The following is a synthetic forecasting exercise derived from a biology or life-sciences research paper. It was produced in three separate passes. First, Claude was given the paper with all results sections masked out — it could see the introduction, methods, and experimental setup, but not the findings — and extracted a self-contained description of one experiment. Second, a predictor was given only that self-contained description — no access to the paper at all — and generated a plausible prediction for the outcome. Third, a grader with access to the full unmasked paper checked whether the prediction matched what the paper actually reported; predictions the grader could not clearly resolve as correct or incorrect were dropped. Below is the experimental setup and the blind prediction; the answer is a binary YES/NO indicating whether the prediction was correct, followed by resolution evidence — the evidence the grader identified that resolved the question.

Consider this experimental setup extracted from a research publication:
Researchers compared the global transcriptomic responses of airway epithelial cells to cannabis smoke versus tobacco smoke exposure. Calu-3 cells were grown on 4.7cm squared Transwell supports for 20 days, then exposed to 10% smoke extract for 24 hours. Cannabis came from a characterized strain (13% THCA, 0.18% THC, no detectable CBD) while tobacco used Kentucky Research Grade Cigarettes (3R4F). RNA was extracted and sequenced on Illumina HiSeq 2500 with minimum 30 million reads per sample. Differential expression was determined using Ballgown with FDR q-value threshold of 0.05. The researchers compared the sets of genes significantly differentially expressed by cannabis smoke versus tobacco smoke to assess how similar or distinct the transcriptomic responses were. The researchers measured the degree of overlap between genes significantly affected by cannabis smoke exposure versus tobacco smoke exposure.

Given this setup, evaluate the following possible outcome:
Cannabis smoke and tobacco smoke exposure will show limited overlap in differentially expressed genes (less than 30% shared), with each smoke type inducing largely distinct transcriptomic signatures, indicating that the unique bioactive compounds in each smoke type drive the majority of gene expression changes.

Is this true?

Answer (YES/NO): NO